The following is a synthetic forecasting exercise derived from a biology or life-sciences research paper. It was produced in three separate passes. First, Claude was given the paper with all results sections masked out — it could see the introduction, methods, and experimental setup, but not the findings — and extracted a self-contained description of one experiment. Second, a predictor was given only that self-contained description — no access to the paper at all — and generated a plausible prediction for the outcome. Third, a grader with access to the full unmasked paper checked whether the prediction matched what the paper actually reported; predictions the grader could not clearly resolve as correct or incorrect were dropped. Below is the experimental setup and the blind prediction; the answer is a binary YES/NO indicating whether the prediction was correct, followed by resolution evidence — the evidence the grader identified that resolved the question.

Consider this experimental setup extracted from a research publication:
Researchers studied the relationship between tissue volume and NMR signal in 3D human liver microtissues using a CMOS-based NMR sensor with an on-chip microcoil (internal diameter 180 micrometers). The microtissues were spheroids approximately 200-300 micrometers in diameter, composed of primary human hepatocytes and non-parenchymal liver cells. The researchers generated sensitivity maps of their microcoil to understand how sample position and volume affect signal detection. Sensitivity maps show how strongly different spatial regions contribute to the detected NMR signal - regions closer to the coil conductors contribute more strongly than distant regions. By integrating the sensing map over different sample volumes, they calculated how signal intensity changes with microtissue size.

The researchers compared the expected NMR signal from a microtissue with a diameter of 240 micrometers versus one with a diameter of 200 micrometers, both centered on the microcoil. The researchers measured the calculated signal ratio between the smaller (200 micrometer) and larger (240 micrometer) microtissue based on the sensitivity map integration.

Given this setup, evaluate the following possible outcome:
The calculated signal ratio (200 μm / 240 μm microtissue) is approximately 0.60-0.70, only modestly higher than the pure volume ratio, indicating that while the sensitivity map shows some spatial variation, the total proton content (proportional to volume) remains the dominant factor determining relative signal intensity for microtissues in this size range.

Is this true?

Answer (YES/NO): NO